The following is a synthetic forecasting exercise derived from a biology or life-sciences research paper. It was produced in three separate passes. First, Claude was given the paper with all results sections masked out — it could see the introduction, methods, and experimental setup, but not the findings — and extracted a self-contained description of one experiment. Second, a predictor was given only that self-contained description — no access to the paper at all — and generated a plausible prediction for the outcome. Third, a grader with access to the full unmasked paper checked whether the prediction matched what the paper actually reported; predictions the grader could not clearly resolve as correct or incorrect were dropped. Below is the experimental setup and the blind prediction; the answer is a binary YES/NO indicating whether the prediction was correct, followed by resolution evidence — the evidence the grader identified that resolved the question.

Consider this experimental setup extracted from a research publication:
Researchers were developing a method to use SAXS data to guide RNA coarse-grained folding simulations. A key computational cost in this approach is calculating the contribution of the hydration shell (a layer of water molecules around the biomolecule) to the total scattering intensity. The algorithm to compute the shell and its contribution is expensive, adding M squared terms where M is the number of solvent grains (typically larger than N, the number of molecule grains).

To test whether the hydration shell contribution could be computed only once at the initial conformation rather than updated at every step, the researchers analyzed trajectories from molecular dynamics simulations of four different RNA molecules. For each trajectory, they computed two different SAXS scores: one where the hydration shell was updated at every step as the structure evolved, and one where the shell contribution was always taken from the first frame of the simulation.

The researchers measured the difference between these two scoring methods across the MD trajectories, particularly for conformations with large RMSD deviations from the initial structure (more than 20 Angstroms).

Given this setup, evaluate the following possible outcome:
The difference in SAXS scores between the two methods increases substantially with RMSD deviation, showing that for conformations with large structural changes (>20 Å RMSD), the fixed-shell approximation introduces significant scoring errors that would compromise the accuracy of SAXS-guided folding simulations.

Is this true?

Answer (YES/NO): NO